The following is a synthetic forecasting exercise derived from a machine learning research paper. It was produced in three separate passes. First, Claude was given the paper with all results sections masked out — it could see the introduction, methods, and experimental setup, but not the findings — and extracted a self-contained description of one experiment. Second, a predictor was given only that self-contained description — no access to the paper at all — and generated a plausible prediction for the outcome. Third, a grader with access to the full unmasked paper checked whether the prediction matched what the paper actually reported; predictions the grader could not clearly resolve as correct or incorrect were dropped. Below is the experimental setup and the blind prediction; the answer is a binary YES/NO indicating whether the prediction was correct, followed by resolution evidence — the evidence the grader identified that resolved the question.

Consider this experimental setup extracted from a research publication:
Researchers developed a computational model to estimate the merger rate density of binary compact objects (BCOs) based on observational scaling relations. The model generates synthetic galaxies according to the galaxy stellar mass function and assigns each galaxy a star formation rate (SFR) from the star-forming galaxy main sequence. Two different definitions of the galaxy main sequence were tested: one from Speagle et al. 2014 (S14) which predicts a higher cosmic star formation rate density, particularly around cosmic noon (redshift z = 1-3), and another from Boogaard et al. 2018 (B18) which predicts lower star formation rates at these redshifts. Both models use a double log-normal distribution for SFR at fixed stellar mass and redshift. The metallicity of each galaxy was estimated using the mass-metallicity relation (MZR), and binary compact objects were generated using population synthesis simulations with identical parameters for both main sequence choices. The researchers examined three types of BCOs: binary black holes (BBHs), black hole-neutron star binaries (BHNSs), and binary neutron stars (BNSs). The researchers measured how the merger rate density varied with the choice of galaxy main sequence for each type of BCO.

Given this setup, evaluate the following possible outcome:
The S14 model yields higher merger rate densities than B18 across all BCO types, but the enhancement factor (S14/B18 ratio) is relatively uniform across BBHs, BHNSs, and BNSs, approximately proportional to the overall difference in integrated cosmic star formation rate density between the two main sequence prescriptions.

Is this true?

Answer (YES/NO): NO